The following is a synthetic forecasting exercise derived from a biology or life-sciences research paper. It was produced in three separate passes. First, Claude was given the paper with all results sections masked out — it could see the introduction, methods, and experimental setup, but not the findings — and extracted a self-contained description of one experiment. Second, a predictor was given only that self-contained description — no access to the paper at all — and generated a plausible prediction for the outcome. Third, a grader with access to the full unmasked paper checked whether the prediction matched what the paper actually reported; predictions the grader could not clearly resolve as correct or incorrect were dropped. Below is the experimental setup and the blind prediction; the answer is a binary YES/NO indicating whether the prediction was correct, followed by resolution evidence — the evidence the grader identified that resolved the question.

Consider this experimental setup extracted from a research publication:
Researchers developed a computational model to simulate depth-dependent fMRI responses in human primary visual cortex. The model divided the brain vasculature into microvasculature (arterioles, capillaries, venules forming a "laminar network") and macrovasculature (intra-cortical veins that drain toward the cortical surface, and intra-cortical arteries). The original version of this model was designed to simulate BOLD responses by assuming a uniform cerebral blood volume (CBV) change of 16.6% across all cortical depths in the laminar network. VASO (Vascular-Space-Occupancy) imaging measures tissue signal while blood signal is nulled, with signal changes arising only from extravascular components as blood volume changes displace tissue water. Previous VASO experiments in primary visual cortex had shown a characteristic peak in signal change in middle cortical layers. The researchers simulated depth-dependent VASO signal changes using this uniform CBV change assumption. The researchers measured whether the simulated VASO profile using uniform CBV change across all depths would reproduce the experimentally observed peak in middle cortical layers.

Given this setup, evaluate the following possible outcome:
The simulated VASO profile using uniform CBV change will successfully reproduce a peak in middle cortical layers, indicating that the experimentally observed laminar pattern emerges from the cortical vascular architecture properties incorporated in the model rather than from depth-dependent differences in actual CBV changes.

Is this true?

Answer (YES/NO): NO